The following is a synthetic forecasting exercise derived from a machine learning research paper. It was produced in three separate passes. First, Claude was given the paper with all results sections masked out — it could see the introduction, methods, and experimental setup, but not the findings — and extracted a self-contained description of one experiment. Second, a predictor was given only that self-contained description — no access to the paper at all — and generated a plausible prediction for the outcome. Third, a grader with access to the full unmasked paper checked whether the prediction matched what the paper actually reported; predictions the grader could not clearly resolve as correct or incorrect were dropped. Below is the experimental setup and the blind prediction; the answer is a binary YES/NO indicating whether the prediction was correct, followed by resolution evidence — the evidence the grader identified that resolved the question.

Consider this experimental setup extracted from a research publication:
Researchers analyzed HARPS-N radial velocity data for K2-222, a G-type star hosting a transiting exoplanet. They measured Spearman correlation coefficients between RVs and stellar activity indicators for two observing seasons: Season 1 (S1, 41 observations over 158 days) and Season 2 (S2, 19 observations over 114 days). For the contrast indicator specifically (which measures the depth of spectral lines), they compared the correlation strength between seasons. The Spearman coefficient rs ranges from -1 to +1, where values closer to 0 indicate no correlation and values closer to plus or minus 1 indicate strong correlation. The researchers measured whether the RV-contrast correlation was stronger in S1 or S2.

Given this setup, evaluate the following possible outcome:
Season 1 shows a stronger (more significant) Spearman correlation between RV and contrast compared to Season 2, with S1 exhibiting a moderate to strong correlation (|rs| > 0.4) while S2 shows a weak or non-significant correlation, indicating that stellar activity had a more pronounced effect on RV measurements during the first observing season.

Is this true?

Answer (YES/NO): NO